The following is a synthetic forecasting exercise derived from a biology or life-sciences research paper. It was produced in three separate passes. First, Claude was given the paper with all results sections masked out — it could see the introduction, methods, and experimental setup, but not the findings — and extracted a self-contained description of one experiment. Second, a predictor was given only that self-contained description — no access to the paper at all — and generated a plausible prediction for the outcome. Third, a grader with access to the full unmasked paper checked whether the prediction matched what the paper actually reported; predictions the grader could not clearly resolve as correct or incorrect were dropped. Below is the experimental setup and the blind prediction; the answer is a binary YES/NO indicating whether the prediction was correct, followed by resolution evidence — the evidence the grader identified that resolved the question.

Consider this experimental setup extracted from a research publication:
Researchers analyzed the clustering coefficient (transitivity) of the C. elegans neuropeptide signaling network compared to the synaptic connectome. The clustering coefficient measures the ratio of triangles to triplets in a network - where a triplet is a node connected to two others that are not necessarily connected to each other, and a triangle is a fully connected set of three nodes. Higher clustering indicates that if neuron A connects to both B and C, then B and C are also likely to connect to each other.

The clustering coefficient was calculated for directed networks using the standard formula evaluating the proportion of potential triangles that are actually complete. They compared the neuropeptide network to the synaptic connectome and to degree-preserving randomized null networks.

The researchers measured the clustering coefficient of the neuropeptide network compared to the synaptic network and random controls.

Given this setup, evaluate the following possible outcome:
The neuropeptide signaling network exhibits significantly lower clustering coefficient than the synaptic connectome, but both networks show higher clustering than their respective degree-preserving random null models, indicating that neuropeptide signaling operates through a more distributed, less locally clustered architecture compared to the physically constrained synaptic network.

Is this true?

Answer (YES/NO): NO